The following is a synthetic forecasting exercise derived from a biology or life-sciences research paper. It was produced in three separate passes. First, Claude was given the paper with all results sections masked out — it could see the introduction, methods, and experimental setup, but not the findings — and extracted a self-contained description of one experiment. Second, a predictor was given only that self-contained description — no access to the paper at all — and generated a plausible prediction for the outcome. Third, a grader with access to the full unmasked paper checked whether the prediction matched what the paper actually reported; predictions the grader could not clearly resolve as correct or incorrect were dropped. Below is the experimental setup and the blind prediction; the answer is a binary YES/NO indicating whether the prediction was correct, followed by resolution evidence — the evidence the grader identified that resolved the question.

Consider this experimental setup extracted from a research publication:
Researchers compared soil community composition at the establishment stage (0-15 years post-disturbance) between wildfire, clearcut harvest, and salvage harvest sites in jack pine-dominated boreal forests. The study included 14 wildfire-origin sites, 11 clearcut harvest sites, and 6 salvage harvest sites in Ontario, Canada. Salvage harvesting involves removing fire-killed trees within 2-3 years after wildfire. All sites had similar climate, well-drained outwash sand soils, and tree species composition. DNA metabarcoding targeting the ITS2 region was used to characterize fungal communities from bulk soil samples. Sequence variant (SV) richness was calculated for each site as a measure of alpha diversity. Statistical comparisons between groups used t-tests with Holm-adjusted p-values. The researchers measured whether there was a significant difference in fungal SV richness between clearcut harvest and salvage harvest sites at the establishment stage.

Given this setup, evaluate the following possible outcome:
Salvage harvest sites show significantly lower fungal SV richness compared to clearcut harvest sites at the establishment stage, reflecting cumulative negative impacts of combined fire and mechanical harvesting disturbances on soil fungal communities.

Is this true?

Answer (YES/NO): NO